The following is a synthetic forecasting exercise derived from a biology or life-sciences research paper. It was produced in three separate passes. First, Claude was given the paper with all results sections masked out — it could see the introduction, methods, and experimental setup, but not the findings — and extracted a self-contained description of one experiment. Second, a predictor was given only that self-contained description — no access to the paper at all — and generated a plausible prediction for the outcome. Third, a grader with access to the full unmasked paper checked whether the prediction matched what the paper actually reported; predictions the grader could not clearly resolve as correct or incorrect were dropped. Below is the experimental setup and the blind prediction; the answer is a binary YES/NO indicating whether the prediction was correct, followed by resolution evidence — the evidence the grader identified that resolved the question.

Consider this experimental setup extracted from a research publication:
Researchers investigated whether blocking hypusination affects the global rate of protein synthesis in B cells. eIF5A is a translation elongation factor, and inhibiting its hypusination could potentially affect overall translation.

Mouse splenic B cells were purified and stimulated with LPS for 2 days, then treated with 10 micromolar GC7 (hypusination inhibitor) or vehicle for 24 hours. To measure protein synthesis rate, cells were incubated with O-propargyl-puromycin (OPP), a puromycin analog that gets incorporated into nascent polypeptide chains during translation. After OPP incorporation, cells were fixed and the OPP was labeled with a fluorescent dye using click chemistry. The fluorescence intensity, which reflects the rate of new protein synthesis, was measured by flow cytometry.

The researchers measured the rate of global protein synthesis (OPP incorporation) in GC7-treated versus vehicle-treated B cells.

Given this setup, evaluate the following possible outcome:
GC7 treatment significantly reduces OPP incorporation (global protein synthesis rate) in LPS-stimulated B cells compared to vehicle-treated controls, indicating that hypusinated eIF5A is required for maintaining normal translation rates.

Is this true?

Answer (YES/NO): YES